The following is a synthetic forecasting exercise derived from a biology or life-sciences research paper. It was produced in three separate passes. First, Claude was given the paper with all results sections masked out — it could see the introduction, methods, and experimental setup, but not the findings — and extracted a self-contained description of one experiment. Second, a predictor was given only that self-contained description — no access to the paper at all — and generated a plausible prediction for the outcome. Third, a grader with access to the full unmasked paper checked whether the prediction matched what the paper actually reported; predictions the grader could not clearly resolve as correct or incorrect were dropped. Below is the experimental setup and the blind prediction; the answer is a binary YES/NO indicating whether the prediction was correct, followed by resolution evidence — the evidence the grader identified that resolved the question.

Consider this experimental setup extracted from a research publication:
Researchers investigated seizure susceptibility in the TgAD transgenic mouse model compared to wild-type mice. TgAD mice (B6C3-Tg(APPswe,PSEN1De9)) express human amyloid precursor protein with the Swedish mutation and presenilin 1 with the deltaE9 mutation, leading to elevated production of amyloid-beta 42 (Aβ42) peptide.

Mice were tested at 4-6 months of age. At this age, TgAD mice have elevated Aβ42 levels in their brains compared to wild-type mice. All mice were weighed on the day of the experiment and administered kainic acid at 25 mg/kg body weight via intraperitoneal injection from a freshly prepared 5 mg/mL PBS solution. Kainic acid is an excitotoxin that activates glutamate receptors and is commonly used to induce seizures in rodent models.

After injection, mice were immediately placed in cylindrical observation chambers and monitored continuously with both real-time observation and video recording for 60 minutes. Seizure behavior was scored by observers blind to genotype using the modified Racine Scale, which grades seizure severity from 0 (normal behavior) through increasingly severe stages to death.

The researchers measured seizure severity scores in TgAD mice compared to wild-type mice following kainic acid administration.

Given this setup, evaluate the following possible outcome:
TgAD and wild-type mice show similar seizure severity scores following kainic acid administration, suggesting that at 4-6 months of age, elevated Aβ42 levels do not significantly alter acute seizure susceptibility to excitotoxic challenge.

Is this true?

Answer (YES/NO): NO